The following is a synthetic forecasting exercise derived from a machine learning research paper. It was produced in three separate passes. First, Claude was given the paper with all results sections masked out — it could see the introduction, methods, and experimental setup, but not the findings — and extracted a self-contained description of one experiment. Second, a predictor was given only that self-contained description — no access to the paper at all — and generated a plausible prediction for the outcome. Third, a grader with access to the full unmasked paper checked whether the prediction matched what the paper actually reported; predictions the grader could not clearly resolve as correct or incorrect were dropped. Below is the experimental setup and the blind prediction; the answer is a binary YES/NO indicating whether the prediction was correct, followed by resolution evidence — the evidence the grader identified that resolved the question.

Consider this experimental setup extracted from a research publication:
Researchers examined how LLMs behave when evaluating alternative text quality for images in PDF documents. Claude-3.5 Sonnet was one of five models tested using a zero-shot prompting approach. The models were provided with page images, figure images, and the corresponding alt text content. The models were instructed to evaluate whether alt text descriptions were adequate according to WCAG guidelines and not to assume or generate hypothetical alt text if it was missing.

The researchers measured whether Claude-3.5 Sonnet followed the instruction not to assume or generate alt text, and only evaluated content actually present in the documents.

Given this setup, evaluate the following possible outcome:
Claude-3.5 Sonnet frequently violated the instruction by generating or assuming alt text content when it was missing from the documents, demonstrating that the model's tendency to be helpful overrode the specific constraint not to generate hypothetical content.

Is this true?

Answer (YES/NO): YES